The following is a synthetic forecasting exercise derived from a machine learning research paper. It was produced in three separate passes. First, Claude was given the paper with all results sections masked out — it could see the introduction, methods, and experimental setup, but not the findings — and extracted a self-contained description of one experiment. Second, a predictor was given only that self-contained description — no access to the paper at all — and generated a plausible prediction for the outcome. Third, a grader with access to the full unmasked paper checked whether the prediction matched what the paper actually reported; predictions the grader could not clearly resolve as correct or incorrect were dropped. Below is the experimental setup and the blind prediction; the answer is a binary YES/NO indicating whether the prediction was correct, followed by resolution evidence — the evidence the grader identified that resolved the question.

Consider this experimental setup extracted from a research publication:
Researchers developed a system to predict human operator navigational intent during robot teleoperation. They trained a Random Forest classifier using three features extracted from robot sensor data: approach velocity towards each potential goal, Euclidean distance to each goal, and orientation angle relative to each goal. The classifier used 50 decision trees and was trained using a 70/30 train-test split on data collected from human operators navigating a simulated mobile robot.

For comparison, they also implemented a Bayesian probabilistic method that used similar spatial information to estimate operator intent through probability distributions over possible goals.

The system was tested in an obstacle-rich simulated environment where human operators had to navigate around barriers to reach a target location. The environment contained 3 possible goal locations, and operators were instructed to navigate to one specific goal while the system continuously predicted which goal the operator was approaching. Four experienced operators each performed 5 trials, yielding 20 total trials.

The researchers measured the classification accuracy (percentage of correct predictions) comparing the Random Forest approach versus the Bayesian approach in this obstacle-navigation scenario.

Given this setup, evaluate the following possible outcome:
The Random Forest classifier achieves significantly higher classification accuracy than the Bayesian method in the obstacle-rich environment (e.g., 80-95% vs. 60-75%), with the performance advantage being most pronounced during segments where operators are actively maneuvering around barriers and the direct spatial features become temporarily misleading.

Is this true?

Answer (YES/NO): NO